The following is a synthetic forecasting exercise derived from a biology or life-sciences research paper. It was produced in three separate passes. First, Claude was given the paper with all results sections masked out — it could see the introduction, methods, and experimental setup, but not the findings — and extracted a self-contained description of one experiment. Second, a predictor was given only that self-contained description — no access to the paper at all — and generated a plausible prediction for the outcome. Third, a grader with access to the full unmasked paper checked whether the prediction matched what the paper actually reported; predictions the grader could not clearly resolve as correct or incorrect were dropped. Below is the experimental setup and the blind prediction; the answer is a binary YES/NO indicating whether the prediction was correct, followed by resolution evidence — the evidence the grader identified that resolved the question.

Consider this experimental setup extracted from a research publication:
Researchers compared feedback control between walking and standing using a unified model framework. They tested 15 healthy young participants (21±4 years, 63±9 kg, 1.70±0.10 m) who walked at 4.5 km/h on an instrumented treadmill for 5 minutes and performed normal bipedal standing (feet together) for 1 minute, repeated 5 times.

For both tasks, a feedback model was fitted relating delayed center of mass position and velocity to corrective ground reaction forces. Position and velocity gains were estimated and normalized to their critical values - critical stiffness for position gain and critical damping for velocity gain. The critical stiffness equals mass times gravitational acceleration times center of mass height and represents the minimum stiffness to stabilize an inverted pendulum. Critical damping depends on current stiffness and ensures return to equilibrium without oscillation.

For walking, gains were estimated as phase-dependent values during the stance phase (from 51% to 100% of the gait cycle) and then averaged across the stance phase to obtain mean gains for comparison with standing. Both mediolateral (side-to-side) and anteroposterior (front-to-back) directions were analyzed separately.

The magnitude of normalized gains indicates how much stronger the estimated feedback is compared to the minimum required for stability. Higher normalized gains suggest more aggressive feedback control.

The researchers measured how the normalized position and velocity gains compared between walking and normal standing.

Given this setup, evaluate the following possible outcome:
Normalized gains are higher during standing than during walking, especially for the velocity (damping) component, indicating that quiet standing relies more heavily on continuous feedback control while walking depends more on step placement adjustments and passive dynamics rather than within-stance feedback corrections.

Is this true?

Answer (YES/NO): NO